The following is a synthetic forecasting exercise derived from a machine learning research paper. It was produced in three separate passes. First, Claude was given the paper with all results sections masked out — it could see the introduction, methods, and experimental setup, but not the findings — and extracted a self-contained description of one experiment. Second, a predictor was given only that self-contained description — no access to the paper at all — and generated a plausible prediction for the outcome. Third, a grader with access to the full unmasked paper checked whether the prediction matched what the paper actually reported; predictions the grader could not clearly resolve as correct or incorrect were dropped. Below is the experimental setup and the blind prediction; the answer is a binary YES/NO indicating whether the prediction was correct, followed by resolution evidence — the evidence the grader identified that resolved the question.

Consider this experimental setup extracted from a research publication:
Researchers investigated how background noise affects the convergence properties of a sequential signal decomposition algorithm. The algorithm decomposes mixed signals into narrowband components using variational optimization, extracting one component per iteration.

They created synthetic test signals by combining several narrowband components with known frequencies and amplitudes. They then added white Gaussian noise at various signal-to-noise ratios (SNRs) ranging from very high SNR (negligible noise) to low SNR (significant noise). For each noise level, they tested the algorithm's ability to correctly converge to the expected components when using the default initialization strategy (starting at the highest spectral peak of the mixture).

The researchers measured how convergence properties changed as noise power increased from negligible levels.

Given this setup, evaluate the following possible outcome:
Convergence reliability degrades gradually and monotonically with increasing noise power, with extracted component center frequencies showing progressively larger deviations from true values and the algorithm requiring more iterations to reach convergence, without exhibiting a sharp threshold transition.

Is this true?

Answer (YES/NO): NO